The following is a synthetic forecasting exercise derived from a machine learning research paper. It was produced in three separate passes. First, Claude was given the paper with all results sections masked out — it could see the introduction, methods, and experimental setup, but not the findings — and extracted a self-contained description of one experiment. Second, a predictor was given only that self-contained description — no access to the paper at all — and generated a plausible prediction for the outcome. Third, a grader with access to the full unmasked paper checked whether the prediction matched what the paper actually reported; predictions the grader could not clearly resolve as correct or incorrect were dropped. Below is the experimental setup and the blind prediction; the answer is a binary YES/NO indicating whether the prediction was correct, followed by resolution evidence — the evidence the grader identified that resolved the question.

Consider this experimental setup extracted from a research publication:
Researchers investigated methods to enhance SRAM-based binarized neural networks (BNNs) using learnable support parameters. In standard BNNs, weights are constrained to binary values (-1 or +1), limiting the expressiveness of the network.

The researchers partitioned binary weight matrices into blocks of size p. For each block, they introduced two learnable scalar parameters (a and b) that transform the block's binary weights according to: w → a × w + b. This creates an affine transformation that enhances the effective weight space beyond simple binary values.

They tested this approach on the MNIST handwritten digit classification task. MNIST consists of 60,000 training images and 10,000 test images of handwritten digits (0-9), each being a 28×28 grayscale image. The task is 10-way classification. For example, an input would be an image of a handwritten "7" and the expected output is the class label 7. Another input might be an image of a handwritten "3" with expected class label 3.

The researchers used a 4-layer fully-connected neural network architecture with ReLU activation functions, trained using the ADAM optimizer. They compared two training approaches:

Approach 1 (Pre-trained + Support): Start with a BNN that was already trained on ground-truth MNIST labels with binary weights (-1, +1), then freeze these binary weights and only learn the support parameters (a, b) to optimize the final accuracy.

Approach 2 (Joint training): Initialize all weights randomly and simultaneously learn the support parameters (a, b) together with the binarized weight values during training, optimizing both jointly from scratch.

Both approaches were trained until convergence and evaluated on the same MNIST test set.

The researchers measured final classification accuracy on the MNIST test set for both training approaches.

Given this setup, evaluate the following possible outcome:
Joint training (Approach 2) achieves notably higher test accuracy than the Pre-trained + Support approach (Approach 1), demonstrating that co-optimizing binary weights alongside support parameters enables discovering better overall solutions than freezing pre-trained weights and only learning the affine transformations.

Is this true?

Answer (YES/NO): NO